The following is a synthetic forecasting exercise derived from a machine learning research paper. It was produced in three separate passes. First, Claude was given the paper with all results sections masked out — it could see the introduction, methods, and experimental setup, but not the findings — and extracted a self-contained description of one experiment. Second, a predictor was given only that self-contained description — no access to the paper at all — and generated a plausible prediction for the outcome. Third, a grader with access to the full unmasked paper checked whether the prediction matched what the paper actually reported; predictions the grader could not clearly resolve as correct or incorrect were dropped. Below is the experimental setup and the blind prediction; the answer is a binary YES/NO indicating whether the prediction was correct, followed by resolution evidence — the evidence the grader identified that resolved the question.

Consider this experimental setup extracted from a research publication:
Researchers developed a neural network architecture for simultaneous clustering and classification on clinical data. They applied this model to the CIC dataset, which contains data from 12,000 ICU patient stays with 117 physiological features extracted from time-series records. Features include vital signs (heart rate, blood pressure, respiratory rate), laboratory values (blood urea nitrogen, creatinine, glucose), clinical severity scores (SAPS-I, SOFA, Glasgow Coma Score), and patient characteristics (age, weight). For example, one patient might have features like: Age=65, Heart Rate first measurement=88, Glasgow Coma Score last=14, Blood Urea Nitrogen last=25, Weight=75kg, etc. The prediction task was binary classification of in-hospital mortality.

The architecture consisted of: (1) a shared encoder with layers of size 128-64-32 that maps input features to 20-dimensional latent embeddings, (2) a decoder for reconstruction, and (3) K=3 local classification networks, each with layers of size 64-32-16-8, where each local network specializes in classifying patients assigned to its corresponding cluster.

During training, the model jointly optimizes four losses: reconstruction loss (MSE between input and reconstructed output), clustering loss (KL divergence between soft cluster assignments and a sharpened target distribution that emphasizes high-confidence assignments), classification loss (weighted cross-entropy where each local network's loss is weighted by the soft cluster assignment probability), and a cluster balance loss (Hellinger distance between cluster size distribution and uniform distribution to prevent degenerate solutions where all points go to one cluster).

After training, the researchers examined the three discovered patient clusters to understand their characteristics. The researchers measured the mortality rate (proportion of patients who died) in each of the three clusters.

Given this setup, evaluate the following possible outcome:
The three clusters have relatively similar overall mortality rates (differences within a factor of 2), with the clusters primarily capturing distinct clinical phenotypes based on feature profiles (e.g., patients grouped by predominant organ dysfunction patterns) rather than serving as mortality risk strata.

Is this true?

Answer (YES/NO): NO